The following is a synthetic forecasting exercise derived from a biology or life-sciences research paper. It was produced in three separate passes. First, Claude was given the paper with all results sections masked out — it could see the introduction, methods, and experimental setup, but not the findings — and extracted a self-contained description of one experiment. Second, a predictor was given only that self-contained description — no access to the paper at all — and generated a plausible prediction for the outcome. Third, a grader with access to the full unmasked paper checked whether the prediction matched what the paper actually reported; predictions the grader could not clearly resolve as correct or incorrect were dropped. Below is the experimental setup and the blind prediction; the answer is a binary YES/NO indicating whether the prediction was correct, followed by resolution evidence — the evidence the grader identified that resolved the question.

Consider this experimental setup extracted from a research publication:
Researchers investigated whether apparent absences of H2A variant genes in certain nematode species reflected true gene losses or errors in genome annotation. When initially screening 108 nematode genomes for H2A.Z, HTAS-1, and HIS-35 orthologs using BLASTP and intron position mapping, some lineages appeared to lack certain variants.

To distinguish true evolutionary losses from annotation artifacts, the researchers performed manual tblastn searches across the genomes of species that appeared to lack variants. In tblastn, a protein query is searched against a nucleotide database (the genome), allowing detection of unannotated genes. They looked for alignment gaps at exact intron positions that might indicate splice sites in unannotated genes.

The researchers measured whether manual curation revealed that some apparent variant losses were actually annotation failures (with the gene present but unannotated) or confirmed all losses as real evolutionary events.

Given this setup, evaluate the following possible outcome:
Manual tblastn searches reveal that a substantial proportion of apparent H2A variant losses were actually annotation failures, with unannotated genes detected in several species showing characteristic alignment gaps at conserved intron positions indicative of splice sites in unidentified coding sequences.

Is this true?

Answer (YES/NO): NO